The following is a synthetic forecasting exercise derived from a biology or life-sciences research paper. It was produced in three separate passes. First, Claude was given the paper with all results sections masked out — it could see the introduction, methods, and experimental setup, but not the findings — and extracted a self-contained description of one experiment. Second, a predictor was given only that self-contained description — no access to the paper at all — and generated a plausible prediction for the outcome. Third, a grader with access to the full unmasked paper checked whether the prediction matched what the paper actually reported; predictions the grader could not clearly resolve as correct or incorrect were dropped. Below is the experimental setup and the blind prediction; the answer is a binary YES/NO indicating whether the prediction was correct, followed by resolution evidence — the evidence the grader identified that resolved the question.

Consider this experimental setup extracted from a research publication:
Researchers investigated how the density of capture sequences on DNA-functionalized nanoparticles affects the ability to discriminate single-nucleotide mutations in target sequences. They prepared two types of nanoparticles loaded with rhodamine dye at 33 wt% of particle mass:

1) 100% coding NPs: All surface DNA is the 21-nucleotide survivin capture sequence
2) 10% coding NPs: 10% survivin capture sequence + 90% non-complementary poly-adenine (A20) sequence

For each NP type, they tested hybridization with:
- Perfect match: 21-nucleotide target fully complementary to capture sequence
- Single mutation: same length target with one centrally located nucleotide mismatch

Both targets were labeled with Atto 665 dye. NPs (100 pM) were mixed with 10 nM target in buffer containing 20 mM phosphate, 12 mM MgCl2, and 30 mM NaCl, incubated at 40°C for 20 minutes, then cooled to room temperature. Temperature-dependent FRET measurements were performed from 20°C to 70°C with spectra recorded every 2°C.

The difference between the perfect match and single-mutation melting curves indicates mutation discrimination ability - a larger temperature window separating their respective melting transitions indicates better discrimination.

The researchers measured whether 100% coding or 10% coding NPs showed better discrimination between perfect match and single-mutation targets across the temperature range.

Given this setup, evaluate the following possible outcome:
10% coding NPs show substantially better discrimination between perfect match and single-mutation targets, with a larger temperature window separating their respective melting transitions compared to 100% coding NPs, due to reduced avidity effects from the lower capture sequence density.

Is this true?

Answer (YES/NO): YES